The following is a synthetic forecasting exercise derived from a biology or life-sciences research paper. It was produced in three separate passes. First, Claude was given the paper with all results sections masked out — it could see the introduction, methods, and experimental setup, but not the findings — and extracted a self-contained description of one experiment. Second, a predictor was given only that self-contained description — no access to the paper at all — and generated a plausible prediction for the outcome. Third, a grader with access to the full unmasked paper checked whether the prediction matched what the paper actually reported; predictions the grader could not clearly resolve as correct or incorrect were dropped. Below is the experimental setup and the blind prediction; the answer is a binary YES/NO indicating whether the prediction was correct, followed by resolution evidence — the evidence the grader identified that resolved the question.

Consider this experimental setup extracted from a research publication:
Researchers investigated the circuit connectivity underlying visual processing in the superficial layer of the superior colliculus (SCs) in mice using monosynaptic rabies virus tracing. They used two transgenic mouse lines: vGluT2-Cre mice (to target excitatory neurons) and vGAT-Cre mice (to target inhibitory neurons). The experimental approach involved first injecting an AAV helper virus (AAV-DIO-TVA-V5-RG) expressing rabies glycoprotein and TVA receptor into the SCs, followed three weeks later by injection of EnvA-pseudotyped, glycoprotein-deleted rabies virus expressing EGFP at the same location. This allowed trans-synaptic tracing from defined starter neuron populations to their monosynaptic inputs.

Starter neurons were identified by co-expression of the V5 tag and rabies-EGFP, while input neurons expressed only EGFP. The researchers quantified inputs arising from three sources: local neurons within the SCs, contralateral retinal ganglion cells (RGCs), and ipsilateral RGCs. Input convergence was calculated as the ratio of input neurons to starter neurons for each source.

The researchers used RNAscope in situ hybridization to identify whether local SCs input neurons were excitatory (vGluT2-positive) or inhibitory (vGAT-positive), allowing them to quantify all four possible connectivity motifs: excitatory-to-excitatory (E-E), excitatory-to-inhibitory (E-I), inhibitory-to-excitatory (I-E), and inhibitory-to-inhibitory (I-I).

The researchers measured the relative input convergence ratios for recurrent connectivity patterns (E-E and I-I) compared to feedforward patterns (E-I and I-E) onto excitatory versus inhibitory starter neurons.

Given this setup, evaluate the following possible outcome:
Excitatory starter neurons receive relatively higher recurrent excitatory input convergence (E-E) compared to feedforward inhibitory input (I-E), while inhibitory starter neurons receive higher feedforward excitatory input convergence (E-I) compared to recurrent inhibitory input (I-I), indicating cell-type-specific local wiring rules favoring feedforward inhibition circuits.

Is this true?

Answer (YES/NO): NO